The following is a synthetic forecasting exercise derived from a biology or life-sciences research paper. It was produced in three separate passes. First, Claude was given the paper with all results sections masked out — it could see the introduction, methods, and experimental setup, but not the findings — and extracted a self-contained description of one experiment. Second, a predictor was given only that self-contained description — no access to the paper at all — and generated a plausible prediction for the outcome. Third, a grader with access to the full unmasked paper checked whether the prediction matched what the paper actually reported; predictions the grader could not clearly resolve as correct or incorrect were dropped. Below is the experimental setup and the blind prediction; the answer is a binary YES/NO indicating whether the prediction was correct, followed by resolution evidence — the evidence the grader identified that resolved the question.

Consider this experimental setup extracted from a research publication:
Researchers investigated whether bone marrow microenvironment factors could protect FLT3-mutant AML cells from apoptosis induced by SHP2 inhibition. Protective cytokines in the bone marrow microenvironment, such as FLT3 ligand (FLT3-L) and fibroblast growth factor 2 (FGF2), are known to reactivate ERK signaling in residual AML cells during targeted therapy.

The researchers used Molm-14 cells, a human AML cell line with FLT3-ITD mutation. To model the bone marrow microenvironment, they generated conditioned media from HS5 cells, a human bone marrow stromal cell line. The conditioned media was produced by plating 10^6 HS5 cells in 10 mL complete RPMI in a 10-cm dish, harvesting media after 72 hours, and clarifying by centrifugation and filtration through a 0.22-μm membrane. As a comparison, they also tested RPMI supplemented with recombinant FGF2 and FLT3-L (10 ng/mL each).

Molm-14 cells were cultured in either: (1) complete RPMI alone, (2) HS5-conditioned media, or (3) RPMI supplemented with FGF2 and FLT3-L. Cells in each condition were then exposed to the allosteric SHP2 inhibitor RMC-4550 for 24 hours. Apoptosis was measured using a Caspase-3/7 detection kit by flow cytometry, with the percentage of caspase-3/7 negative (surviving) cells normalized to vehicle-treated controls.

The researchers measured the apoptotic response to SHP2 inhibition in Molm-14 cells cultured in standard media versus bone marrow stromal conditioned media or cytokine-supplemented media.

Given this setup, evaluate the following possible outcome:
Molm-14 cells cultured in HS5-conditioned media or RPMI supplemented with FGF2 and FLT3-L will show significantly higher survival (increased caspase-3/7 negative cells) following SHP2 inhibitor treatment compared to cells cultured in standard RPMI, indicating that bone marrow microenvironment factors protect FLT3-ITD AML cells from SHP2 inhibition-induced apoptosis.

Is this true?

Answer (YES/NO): NO